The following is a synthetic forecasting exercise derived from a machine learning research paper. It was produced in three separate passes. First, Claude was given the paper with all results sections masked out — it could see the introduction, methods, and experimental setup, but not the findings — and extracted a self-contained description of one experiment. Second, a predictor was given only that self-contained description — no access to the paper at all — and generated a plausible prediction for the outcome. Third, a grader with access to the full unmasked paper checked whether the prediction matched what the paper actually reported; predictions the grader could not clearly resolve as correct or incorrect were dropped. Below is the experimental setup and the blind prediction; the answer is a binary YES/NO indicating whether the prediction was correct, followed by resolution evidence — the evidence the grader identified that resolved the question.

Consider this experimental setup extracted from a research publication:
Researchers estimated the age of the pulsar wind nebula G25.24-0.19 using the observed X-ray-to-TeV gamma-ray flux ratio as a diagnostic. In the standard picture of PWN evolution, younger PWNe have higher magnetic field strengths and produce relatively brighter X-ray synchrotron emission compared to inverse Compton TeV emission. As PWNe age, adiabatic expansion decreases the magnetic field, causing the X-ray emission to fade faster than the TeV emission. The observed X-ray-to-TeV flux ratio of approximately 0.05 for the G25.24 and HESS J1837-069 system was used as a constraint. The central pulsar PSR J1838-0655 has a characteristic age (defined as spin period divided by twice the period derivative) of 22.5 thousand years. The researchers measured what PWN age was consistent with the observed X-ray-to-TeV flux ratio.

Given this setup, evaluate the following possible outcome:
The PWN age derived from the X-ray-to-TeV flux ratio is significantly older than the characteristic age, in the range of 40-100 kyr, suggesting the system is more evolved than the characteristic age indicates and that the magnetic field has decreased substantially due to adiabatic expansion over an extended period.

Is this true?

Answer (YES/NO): NO